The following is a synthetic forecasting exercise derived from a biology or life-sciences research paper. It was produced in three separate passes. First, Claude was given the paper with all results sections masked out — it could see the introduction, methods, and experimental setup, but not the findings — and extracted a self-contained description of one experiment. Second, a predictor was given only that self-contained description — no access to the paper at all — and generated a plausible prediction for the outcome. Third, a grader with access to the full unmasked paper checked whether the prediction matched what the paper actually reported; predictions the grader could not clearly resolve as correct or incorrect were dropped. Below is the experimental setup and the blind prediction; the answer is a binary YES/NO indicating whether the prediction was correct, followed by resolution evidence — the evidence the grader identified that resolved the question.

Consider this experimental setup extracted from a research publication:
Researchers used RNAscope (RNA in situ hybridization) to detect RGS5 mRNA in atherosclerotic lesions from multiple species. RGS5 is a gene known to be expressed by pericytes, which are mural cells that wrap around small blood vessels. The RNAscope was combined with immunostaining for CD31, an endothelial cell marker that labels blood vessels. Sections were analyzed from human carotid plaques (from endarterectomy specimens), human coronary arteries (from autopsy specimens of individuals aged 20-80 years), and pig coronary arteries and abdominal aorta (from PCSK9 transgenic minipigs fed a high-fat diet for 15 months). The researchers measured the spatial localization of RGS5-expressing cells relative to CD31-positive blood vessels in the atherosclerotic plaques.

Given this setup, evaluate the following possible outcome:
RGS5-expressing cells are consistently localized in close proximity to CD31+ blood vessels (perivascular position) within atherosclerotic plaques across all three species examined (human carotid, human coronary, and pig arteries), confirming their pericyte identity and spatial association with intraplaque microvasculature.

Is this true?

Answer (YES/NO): NO